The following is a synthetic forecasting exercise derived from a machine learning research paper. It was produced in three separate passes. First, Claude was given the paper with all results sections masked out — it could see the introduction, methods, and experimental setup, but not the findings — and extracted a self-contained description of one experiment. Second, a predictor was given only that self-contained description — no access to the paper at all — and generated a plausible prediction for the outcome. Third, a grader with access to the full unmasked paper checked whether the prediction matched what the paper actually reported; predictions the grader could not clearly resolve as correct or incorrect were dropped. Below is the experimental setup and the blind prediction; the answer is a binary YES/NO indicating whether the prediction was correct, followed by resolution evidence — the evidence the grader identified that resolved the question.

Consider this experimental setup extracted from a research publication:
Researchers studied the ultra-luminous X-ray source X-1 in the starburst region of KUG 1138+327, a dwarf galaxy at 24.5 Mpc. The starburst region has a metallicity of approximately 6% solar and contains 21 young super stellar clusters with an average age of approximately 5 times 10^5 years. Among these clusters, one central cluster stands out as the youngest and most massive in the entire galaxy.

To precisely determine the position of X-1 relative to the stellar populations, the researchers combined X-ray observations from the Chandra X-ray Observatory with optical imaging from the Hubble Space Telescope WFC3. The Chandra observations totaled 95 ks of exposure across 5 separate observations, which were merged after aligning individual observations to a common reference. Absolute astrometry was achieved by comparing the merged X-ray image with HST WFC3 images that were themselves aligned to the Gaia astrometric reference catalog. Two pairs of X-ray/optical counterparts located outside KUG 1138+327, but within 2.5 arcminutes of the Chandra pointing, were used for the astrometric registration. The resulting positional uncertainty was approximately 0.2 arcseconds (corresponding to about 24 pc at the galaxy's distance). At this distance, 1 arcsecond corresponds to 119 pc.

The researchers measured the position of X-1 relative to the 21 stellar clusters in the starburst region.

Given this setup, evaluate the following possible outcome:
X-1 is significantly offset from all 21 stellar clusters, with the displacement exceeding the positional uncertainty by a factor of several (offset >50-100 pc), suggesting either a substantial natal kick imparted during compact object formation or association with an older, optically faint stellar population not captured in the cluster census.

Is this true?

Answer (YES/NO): NO